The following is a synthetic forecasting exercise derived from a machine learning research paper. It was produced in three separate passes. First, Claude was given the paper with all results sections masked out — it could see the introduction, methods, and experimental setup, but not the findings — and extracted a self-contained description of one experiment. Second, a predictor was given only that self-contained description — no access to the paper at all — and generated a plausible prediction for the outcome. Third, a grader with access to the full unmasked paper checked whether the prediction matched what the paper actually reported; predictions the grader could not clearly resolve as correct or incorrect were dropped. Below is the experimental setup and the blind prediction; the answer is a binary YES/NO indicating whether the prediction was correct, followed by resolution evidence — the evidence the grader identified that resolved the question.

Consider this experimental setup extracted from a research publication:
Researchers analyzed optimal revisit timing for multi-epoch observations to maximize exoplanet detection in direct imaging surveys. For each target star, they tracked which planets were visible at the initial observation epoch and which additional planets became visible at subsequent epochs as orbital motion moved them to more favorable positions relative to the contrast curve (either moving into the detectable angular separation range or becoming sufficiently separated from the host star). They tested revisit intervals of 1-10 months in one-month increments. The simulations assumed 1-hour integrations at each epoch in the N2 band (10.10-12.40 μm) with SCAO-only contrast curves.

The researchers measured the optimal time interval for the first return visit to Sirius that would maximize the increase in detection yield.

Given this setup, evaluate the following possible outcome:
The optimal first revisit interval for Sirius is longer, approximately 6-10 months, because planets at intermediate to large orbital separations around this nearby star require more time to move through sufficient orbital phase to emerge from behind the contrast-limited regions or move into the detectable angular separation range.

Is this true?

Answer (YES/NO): NO